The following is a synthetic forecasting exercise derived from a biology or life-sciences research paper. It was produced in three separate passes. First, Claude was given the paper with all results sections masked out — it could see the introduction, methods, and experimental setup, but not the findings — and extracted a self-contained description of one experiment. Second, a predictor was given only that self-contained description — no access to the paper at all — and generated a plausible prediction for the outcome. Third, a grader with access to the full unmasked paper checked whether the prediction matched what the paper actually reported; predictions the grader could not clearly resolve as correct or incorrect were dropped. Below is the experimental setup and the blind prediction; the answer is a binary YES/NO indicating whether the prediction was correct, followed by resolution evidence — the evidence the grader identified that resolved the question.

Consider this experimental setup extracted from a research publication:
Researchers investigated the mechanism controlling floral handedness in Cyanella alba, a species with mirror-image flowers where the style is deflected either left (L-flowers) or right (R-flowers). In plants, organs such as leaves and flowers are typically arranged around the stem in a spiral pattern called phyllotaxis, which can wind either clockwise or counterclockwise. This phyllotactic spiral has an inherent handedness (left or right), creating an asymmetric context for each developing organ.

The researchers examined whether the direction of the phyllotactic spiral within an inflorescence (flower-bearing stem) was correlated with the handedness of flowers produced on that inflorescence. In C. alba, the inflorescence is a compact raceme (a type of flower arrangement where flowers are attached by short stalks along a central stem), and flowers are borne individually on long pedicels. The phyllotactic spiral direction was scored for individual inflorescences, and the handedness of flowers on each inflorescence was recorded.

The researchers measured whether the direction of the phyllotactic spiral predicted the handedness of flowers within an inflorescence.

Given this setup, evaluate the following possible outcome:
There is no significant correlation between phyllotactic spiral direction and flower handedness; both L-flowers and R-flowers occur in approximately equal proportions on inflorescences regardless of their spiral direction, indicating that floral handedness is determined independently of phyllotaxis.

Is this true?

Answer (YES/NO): NO